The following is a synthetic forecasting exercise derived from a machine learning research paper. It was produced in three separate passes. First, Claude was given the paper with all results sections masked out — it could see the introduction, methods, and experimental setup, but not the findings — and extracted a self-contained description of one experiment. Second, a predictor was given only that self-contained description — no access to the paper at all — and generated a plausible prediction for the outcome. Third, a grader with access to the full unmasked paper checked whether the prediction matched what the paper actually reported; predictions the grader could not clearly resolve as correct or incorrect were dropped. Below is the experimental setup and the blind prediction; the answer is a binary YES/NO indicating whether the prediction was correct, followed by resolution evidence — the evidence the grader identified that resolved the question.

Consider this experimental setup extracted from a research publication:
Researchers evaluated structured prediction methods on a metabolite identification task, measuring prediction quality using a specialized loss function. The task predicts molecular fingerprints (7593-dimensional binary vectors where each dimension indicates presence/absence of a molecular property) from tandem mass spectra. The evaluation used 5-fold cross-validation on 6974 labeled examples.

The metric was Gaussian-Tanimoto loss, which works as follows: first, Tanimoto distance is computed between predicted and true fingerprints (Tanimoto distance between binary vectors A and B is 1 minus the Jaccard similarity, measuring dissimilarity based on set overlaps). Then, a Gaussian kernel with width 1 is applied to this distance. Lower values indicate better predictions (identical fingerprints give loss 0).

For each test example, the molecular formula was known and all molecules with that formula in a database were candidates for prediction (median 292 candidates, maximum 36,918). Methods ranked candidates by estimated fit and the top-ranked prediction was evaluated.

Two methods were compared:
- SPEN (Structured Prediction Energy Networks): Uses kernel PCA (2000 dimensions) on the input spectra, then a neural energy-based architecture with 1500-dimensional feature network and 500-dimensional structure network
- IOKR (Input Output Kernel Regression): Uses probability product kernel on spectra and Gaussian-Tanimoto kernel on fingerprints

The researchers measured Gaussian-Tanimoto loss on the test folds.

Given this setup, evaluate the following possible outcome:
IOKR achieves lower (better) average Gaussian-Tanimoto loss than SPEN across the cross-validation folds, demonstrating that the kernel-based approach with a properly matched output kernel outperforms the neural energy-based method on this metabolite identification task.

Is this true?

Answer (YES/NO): YES